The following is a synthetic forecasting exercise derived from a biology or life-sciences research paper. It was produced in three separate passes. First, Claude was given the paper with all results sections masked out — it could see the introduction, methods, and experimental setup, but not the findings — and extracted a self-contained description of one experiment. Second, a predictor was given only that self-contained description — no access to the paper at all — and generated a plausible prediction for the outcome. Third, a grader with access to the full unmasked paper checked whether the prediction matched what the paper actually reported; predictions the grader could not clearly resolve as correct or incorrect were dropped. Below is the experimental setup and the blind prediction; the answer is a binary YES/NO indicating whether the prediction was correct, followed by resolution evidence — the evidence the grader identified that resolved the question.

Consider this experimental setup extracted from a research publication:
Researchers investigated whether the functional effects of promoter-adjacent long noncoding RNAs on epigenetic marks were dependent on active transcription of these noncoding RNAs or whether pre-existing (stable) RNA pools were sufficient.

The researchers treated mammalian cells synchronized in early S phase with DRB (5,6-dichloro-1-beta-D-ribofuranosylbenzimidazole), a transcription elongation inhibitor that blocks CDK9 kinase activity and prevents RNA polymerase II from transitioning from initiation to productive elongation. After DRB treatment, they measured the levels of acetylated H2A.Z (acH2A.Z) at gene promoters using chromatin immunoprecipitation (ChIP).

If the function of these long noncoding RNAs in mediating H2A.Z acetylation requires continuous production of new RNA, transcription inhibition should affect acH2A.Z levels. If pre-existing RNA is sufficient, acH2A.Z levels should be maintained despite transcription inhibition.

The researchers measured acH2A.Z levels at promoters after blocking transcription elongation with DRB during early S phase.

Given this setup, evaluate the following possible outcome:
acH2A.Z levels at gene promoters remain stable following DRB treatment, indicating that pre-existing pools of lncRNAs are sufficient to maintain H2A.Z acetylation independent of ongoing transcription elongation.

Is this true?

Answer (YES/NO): NO